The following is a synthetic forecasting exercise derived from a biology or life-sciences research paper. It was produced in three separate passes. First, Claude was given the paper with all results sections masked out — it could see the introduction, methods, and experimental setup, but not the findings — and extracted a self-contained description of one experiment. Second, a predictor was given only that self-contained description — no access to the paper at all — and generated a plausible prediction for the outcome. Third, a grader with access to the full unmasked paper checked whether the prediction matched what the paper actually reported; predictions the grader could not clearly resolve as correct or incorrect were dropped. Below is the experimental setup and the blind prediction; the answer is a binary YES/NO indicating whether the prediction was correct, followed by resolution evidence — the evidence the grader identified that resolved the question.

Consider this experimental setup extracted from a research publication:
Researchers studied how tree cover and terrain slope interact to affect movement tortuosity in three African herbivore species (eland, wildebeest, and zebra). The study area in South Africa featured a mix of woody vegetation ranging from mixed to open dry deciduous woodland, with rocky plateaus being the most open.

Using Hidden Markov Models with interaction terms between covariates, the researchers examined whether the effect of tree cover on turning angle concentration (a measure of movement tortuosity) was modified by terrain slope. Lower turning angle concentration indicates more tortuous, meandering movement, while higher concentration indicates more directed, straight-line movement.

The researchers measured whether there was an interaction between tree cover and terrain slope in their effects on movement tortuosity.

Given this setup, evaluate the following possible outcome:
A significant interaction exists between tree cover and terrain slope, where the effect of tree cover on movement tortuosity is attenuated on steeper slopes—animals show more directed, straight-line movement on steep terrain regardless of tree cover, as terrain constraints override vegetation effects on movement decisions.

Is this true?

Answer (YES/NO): NO